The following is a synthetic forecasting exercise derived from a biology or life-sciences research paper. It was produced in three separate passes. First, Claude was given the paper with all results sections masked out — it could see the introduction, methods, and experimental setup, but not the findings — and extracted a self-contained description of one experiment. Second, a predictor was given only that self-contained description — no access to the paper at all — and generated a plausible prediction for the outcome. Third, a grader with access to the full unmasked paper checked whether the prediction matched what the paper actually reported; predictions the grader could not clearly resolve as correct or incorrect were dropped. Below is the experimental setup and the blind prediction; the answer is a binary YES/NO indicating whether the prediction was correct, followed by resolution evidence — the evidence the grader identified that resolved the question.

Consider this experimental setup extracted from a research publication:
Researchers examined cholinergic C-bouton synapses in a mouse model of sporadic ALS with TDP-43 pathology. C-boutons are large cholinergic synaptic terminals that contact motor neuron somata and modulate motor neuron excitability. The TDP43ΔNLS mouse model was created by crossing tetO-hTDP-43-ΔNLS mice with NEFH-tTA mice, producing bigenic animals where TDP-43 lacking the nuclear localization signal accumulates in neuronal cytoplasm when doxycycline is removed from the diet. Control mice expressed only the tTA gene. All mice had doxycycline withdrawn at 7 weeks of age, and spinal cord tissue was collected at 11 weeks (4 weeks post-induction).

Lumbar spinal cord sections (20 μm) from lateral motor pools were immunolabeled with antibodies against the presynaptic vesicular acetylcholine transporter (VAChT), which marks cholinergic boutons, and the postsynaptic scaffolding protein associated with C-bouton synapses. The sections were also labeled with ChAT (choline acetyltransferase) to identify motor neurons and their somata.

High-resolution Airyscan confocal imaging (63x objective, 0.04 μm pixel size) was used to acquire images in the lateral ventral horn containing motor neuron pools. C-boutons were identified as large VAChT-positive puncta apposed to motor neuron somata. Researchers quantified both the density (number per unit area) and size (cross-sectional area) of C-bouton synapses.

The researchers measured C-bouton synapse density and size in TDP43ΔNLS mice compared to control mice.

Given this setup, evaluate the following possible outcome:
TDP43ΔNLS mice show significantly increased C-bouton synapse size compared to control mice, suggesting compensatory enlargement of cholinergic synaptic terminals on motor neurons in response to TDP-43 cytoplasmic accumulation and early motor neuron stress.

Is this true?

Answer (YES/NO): NO